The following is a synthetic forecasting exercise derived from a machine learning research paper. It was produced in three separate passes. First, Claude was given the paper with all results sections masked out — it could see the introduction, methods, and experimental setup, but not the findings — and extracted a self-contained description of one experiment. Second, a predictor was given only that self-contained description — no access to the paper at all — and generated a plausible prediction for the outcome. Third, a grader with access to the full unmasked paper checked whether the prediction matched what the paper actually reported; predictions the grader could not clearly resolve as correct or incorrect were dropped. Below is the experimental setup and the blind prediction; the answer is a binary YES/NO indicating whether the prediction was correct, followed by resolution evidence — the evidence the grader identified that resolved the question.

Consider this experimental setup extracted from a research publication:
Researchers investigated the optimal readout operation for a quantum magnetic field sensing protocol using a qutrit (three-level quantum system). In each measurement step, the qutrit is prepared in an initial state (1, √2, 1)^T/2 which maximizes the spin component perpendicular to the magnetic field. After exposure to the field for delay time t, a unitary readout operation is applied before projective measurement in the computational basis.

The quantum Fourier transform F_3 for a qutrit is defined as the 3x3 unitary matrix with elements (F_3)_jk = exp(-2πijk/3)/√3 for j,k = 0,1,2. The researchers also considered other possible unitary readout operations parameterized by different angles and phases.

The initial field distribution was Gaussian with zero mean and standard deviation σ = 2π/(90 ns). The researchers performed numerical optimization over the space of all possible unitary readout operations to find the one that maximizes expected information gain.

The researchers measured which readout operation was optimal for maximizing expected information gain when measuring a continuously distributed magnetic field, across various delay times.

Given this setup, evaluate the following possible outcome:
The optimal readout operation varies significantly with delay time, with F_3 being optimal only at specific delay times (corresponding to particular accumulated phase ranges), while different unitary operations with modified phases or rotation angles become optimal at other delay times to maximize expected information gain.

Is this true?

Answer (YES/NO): NO